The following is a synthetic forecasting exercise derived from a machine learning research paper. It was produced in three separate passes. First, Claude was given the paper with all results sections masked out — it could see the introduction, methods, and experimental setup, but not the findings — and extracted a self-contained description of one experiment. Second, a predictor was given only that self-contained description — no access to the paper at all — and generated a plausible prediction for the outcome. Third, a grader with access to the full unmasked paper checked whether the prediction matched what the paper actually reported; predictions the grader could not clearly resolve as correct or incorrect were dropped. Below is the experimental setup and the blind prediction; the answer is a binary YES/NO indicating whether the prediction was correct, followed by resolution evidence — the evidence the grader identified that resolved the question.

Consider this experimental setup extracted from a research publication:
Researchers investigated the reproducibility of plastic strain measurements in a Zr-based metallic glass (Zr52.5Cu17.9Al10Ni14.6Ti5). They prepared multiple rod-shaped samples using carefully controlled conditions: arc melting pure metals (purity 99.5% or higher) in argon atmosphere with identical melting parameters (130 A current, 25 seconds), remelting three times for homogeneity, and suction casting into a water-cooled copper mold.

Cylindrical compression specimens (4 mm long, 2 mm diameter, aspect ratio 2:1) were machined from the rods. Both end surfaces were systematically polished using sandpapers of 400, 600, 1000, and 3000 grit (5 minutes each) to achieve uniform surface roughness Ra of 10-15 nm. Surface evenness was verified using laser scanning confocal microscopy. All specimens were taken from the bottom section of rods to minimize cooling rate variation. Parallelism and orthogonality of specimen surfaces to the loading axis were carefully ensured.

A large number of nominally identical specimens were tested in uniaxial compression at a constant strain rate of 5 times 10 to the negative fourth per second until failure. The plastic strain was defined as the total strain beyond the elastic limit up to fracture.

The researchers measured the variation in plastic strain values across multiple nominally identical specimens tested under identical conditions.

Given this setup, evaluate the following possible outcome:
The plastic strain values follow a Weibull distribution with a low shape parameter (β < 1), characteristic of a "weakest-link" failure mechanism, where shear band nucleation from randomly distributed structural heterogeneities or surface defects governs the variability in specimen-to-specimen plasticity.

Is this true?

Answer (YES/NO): NO